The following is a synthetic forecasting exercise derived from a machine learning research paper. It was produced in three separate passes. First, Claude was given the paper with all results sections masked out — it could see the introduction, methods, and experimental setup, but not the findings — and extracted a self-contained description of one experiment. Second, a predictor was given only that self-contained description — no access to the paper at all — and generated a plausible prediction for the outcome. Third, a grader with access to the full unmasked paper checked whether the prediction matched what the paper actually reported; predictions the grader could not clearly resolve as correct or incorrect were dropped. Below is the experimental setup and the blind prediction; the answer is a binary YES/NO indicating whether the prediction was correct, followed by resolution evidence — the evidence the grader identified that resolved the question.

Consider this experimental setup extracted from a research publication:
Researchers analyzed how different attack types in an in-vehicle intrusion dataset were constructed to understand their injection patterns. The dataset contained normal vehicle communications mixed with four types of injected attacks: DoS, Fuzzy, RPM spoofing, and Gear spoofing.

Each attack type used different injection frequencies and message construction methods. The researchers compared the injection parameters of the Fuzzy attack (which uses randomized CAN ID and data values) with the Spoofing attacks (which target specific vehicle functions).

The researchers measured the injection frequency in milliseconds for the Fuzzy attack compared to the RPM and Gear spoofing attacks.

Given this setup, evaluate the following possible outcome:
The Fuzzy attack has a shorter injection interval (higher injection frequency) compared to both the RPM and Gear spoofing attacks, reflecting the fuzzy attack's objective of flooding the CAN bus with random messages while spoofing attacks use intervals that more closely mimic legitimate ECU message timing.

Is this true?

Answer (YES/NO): YES